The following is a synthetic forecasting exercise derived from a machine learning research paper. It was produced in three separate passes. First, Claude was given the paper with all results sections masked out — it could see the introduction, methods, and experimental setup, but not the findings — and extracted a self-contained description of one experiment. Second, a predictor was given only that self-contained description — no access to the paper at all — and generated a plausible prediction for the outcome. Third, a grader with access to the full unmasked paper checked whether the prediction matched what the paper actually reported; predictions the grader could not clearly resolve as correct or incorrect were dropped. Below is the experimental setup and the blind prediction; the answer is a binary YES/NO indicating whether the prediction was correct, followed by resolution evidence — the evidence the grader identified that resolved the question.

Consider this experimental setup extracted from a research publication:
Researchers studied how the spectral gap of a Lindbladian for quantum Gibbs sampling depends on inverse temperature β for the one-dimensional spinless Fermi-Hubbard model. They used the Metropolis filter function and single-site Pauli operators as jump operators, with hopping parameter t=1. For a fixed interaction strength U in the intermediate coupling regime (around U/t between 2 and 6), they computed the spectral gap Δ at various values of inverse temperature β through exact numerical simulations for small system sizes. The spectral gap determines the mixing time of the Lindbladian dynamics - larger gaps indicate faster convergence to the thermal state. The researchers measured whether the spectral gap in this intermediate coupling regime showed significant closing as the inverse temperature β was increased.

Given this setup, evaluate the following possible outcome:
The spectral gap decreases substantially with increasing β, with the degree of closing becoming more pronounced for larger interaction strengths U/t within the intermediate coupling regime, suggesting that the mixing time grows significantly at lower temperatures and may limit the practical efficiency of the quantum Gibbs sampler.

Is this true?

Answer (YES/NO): NO